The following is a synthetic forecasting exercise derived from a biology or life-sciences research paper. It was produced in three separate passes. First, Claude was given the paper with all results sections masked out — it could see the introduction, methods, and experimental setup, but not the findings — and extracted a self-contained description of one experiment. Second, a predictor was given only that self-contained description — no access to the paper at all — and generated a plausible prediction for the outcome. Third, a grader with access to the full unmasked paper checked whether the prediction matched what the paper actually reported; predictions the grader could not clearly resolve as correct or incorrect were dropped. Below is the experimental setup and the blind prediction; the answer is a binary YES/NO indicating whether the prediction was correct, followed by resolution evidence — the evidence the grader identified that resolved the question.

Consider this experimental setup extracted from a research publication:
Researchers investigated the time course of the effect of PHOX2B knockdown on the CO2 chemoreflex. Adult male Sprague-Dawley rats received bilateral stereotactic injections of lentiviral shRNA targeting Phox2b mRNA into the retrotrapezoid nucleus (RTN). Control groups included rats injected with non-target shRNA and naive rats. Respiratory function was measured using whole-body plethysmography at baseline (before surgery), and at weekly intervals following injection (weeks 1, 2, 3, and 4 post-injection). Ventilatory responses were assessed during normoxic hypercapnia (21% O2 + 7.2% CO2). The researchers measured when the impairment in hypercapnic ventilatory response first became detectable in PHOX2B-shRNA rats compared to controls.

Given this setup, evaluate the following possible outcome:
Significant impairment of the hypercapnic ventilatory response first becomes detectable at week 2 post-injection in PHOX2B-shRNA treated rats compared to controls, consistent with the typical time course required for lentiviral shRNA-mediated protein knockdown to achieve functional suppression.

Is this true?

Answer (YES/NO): NO